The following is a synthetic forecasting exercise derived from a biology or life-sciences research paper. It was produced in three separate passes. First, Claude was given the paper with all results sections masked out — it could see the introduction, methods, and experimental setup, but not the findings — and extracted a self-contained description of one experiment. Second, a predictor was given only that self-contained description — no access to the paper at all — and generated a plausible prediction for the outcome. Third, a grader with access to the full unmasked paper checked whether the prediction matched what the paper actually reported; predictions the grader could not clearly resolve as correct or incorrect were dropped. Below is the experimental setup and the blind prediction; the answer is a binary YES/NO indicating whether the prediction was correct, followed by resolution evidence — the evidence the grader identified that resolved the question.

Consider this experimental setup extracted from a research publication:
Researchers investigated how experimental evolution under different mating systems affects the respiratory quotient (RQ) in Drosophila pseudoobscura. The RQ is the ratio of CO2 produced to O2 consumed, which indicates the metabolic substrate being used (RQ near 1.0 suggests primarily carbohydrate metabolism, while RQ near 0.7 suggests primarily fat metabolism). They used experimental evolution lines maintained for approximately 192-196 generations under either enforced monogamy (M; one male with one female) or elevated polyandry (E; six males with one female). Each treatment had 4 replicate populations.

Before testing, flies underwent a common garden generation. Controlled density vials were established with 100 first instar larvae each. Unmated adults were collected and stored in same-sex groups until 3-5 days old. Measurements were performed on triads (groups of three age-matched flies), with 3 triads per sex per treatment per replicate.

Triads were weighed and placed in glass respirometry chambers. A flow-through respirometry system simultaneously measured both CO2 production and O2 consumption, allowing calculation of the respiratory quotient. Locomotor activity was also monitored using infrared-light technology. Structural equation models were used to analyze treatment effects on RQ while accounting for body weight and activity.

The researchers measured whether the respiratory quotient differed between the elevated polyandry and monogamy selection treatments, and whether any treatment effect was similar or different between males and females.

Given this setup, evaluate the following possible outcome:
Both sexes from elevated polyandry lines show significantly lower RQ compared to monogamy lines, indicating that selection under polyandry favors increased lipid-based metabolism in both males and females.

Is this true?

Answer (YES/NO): NO